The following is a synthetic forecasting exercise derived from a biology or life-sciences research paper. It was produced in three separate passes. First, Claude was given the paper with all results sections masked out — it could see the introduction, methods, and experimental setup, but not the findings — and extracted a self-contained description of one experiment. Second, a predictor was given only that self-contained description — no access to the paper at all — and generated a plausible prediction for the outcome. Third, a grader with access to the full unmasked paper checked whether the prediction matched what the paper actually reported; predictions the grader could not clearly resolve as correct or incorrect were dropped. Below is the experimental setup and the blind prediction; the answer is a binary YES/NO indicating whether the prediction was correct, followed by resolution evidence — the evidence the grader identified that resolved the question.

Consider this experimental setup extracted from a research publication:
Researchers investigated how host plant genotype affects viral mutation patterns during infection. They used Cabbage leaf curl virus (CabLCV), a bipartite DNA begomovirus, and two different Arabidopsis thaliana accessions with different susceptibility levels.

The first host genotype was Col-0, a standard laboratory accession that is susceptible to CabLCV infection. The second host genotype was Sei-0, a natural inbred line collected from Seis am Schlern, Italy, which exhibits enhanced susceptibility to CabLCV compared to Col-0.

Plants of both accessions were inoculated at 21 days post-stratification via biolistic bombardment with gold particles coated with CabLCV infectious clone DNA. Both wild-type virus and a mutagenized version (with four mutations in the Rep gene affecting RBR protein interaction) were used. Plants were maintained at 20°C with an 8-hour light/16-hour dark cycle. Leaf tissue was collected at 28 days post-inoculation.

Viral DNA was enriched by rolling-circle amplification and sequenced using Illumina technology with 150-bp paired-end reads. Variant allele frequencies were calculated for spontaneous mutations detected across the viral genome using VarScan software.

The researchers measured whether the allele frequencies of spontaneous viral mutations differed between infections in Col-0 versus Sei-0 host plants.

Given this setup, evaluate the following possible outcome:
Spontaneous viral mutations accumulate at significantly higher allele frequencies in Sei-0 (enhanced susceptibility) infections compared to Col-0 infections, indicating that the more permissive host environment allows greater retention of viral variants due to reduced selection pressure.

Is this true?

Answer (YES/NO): NO